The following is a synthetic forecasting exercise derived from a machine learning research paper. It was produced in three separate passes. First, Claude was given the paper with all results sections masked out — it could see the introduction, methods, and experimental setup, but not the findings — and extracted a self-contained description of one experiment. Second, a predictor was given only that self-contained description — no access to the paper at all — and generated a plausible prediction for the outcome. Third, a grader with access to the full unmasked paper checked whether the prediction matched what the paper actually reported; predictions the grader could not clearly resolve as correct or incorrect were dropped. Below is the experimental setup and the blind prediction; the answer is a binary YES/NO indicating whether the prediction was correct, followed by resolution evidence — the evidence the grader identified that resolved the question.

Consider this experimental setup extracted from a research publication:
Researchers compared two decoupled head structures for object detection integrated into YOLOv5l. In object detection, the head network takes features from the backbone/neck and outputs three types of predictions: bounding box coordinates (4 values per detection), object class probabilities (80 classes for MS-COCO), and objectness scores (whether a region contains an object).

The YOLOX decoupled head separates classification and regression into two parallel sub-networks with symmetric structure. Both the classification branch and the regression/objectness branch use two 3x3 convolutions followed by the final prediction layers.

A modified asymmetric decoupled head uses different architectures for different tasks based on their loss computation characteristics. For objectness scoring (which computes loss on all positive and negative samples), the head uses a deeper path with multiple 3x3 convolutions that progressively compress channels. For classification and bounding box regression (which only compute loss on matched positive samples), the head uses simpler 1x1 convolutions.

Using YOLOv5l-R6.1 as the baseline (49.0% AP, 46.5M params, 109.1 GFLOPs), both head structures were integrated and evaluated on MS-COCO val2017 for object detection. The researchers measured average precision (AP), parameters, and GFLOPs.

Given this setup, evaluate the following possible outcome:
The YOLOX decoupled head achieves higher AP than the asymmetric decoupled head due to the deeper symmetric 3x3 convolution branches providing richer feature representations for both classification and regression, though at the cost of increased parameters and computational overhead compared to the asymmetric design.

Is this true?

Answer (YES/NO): YES